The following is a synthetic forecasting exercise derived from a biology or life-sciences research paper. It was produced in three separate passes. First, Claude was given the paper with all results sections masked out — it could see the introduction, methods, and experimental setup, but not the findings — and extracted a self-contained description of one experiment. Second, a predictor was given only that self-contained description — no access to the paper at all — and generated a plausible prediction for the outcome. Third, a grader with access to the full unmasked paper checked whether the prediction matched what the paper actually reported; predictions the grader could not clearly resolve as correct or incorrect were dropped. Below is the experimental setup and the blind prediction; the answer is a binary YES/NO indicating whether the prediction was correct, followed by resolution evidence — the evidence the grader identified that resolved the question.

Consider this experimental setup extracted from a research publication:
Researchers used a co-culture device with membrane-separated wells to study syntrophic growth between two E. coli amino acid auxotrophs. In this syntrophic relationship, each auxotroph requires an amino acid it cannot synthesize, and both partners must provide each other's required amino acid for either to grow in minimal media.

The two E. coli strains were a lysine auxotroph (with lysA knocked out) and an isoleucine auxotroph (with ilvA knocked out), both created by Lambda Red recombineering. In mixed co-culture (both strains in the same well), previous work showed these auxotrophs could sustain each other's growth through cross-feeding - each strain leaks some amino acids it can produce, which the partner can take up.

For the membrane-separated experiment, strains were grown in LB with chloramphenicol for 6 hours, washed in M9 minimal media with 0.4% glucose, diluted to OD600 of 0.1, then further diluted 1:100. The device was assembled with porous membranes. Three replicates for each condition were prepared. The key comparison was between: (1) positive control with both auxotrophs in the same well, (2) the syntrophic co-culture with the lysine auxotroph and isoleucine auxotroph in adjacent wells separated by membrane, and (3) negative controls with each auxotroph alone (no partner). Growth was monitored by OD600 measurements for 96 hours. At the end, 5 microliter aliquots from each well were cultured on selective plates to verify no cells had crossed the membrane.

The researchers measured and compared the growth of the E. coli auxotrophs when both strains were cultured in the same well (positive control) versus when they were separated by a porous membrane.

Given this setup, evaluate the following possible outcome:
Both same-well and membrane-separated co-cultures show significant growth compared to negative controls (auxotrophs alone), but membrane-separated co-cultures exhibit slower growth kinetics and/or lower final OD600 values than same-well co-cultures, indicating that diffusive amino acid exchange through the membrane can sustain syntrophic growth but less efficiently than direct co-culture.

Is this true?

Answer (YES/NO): YES